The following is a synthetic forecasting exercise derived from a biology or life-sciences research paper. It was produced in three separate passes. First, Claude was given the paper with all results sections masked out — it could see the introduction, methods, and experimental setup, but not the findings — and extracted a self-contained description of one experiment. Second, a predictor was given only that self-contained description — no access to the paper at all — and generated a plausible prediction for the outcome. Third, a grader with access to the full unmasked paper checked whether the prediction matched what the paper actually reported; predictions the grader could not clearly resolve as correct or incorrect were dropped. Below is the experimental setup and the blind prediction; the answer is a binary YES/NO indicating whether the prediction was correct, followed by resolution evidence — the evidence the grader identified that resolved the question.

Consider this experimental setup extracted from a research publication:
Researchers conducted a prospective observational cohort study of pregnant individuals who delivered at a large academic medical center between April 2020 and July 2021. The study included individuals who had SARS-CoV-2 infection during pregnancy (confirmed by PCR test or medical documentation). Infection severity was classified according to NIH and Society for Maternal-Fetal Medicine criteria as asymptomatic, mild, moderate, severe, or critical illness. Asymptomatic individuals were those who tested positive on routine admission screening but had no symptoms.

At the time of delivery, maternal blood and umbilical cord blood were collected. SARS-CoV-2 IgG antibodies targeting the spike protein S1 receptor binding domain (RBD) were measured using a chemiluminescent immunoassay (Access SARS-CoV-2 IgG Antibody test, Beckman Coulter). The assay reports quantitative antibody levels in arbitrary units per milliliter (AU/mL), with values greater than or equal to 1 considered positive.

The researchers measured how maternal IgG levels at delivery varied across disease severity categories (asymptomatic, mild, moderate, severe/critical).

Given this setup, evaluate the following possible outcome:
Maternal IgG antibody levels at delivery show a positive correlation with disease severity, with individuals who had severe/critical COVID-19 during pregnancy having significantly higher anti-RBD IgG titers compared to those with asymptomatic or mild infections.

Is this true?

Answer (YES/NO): YES